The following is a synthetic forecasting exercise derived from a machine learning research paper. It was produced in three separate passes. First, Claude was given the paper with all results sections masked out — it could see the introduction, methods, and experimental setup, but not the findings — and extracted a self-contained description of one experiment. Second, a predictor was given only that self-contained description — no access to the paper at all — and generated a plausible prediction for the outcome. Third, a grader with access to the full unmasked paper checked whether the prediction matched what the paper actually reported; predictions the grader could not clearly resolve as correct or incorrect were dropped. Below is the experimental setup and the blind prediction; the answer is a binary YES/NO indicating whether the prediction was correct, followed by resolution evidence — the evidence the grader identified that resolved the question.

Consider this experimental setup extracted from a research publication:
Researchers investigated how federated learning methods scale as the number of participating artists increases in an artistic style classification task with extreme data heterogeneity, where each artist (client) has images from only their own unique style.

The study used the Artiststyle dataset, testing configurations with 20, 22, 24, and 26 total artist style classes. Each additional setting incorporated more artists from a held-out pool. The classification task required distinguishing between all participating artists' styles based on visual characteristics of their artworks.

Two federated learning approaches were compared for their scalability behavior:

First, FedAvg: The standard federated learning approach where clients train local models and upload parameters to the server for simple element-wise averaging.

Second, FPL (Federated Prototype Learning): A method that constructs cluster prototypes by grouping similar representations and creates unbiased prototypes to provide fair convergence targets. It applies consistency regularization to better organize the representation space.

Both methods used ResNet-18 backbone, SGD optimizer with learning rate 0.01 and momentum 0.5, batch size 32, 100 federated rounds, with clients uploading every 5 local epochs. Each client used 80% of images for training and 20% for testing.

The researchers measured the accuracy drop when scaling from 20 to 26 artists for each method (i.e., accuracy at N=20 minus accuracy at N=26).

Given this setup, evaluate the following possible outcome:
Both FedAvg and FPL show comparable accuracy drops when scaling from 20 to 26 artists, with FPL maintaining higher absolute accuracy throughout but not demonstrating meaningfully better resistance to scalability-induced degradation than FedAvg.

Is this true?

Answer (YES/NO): NO